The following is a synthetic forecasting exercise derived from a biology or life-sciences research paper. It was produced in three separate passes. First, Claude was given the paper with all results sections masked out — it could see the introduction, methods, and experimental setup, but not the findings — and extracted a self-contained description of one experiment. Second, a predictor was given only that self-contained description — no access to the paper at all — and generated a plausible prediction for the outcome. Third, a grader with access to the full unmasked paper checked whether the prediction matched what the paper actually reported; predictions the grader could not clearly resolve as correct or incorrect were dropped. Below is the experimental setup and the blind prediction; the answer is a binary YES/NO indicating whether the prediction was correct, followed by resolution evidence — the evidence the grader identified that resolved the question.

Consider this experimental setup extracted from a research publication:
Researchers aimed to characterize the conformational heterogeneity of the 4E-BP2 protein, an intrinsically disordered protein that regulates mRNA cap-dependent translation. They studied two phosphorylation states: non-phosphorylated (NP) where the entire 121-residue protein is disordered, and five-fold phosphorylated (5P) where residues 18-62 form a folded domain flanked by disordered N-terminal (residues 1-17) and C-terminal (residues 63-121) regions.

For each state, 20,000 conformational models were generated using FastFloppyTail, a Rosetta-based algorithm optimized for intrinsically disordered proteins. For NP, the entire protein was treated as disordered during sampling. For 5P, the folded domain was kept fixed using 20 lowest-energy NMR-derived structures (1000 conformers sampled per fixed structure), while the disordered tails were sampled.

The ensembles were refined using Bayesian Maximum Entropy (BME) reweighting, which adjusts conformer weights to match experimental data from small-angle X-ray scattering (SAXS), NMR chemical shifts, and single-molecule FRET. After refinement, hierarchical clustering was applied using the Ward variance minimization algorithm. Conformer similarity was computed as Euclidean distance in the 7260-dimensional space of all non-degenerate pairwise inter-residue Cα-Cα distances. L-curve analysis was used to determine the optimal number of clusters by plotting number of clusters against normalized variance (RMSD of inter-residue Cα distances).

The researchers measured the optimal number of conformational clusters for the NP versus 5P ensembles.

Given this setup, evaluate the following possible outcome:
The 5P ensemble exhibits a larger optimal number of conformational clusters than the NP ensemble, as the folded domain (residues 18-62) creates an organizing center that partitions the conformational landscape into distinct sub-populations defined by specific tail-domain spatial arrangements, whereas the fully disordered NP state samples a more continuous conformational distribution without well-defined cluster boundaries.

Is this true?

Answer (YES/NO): NO